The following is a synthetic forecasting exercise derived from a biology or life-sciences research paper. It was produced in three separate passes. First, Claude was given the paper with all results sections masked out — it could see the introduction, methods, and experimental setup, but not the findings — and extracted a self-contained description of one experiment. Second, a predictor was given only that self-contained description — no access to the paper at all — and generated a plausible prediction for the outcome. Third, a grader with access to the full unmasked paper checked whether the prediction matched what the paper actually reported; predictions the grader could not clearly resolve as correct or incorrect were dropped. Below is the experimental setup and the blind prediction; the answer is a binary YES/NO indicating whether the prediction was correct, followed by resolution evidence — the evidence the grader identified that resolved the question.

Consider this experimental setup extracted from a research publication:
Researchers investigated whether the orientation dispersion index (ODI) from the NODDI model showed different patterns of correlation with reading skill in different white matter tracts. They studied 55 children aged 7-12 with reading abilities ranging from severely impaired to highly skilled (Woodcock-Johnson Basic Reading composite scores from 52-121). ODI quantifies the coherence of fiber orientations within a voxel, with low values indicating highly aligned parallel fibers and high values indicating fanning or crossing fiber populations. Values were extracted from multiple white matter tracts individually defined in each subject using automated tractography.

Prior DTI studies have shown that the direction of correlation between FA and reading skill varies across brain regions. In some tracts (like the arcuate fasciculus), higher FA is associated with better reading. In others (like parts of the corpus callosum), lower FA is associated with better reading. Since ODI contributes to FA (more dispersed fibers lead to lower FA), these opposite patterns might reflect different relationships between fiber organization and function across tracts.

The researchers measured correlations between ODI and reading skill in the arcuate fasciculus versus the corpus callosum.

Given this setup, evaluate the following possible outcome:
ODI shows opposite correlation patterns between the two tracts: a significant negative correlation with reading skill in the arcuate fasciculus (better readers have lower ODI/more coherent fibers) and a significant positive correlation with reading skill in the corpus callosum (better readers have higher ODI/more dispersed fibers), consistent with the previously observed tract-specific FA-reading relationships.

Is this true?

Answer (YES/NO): NO